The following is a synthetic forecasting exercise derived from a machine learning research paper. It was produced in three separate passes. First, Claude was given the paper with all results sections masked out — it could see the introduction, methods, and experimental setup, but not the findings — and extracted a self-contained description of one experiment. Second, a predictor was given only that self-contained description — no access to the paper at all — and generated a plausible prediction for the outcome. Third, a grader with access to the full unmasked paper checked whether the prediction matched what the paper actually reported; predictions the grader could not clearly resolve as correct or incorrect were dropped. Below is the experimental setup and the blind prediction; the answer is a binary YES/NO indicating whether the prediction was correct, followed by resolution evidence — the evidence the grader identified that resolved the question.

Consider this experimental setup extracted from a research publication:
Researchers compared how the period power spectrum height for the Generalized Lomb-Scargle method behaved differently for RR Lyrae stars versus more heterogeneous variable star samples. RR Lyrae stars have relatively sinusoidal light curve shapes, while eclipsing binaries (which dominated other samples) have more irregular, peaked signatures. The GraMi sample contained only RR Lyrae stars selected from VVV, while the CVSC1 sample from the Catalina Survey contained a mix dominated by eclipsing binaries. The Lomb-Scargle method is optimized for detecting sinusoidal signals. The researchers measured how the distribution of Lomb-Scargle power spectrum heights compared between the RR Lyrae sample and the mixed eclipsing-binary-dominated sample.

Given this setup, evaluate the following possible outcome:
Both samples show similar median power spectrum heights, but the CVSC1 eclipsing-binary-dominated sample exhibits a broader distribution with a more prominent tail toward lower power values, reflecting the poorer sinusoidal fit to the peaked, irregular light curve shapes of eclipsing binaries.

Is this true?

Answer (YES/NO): NO